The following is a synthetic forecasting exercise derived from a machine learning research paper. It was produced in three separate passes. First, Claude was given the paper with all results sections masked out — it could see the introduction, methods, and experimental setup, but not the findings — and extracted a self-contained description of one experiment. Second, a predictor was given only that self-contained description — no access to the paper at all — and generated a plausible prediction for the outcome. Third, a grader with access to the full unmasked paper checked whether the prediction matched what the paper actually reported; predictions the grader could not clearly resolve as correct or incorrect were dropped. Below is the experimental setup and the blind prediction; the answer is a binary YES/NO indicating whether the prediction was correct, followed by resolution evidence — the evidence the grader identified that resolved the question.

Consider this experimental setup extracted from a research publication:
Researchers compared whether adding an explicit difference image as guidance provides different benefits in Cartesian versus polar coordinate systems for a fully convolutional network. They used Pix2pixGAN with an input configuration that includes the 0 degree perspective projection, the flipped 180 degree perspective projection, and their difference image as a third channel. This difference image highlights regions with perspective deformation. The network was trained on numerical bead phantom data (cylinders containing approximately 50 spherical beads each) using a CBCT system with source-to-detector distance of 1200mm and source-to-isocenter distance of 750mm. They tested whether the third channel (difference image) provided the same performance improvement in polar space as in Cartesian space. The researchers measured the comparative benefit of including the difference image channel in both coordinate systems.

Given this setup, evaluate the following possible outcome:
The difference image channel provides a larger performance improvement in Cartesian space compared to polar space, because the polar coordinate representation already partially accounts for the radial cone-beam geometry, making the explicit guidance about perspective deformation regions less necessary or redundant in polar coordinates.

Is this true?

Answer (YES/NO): YES